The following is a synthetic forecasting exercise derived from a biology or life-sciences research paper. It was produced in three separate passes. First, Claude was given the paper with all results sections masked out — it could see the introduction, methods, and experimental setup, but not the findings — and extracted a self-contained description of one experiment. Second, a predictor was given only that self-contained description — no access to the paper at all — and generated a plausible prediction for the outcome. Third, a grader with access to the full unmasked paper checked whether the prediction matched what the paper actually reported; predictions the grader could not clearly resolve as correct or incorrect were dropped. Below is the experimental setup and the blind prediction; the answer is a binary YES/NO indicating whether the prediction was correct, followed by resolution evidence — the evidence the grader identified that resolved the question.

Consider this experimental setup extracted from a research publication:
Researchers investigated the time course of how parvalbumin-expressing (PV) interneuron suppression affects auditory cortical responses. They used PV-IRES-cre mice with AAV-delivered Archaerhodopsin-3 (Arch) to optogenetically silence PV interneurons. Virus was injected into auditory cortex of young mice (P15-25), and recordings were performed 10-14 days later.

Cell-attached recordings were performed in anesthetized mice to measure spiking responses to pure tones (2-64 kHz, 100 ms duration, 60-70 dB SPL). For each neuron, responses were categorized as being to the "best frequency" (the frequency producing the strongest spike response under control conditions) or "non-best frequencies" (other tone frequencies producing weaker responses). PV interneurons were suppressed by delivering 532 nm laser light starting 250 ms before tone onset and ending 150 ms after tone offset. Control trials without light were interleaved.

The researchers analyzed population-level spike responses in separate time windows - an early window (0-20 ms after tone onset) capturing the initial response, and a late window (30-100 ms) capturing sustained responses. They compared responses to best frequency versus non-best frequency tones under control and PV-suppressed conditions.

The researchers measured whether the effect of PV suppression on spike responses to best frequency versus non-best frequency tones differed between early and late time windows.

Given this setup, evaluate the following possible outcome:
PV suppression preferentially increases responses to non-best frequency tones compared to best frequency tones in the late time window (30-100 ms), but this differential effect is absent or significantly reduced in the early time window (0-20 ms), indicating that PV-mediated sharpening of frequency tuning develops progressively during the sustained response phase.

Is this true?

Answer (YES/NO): YES